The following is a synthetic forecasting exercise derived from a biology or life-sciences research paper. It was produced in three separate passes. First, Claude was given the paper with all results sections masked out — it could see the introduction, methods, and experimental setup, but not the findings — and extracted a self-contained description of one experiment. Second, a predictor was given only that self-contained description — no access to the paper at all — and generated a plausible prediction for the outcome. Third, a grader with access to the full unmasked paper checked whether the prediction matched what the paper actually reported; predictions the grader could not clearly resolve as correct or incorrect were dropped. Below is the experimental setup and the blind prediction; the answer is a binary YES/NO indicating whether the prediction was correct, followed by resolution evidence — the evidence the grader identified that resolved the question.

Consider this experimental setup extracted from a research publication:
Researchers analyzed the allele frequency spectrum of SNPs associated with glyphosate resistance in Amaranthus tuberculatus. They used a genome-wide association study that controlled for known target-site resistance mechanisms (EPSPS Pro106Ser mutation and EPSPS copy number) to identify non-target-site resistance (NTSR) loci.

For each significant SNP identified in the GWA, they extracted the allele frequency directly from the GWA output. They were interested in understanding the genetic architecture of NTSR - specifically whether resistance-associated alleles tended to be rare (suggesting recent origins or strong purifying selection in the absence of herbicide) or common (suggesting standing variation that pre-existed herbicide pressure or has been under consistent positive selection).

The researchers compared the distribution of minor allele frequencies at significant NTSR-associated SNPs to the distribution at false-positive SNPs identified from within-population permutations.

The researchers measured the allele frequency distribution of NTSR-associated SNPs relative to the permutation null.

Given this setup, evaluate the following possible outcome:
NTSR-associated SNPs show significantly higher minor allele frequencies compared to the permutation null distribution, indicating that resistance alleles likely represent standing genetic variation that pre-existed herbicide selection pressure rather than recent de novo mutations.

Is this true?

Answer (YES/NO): NO